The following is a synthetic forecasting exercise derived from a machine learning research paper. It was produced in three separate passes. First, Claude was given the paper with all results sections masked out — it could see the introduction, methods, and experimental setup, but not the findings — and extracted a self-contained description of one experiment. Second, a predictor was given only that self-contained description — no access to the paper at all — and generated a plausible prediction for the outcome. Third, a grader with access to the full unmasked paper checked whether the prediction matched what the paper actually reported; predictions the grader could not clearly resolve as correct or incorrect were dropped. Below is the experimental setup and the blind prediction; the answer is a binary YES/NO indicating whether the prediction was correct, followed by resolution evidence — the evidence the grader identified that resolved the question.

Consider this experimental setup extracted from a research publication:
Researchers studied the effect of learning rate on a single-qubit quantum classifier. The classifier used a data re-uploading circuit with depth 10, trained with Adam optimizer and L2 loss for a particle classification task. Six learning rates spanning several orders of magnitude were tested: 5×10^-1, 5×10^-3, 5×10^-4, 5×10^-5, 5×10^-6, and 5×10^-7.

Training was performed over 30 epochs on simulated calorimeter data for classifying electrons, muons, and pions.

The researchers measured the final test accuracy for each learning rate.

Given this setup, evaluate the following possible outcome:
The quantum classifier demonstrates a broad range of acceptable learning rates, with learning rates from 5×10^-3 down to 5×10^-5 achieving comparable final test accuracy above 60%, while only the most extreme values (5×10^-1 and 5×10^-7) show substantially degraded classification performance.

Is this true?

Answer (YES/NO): NO